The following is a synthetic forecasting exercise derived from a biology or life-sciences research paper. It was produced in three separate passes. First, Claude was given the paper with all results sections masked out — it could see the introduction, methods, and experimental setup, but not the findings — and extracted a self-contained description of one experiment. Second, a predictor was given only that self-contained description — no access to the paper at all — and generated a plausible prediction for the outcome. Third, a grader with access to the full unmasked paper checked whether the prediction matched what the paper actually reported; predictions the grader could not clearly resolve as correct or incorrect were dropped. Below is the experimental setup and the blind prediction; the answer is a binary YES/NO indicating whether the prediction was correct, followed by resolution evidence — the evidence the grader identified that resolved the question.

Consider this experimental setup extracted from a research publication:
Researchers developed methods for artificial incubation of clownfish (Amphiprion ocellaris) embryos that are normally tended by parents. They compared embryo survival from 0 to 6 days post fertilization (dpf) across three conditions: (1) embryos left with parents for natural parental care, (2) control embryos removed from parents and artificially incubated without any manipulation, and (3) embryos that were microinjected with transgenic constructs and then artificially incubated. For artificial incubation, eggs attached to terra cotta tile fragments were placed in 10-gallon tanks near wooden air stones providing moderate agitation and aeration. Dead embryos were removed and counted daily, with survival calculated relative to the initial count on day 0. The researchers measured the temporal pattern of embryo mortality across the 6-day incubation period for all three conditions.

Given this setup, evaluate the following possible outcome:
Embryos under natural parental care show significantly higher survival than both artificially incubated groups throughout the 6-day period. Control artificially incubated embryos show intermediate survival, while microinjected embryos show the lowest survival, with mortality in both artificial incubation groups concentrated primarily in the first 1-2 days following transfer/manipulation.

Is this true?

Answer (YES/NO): NO